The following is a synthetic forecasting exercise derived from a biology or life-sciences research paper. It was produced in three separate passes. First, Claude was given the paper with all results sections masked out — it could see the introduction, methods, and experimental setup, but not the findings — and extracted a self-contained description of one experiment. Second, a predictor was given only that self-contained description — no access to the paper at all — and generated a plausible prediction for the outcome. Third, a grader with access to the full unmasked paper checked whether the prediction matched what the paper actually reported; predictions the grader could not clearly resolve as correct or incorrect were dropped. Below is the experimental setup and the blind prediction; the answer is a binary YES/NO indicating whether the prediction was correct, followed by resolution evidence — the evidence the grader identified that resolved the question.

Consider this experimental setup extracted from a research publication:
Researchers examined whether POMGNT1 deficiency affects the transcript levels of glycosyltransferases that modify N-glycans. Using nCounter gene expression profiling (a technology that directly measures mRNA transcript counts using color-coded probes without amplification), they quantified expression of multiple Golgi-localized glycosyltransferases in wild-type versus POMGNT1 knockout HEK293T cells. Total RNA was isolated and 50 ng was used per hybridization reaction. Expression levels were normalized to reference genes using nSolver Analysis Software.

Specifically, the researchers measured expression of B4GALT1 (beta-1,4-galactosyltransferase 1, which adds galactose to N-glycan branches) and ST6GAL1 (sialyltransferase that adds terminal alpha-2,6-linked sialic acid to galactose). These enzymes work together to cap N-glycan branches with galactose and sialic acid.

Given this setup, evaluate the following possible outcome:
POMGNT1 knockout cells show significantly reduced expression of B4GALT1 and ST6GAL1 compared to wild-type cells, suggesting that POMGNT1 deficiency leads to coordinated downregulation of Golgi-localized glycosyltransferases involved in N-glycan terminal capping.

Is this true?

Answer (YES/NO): YES